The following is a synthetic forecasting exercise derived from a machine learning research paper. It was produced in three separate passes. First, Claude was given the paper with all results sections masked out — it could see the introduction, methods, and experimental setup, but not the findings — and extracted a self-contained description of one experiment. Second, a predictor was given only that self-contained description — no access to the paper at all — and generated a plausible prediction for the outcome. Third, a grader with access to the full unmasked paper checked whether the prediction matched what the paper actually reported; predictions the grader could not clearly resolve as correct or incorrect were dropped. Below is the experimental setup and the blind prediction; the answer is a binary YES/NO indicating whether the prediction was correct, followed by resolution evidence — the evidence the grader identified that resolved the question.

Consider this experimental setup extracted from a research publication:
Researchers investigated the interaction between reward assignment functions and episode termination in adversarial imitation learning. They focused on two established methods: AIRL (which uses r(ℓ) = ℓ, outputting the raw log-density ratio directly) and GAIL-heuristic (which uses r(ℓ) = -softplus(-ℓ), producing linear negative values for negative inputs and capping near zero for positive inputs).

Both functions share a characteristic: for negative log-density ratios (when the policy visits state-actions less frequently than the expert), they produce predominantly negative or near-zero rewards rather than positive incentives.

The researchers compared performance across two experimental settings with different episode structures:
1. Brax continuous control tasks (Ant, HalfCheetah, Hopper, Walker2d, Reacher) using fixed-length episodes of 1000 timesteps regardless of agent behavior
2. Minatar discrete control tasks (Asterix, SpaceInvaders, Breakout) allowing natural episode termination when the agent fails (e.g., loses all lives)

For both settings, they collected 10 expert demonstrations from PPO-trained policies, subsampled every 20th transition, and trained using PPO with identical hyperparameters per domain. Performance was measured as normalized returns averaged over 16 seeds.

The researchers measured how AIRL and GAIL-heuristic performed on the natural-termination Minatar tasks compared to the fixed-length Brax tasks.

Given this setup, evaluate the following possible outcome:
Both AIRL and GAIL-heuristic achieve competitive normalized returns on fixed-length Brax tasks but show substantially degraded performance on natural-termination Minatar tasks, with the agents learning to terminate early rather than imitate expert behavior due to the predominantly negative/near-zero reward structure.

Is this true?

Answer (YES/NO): YES